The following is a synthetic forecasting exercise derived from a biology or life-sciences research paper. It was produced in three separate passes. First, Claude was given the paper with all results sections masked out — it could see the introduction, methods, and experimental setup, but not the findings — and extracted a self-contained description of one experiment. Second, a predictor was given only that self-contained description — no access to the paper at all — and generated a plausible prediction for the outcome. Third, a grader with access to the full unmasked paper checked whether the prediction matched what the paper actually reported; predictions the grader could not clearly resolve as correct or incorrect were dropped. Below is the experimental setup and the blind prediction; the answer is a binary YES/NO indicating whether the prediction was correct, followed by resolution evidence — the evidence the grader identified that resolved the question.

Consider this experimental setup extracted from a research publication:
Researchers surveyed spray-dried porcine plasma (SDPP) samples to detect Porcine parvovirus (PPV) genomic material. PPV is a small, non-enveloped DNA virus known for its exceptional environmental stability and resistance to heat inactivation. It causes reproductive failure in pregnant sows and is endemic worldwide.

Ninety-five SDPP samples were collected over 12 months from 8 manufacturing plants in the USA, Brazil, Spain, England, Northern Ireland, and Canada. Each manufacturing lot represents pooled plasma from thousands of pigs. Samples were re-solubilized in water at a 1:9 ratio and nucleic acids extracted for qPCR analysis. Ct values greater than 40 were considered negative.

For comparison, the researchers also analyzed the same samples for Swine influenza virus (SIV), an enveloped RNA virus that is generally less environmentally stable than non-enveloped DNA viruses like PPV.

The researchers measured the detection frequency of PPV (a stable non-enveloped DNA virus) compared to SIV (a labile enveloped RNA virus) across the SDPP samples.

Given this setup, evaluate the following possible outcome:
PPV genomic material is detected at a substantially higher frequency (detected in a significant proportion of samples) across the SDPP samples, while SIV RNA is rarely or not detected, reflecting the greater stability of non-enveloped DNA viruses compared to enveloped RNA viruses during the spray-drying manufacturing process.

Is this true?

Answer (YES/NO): YES